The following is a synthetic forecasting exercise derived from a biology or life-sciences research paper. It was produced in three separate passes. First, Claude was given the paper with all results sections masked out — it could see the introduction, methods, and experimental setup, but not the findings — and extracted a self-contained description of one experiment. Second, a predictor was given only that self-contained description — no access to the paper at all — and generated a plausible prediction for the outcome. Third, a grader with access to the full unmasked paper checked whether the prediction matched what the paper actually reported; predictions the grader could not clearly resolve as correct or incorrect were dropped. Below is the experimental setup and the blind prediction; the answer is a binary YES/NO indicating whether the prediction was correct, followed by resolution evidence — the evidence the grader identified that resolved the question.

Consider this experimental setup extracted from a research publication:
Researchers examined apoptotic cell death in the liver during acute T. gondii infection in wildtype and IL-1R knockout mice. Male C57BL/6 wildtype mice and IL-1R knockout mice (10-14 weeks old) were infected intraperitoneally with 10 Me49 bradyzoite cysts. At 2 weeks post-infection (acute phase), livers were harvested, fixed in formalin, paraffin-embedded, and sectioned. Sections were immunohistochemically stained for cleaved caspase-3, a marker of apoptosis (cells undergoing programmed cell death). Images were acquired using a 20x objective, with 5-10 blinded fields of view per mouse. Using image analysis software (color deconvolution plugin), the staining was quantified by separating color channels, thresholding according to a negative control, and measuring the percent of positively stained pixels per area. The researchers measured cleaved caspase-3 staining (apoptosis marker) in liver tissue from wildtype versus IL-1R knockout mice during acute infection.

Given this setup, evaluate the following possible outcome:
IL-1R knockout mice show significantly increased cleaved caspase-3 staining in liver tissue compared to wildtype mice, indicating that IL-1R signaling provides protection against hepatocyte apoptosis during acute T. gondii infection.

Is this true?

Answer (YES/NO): YES